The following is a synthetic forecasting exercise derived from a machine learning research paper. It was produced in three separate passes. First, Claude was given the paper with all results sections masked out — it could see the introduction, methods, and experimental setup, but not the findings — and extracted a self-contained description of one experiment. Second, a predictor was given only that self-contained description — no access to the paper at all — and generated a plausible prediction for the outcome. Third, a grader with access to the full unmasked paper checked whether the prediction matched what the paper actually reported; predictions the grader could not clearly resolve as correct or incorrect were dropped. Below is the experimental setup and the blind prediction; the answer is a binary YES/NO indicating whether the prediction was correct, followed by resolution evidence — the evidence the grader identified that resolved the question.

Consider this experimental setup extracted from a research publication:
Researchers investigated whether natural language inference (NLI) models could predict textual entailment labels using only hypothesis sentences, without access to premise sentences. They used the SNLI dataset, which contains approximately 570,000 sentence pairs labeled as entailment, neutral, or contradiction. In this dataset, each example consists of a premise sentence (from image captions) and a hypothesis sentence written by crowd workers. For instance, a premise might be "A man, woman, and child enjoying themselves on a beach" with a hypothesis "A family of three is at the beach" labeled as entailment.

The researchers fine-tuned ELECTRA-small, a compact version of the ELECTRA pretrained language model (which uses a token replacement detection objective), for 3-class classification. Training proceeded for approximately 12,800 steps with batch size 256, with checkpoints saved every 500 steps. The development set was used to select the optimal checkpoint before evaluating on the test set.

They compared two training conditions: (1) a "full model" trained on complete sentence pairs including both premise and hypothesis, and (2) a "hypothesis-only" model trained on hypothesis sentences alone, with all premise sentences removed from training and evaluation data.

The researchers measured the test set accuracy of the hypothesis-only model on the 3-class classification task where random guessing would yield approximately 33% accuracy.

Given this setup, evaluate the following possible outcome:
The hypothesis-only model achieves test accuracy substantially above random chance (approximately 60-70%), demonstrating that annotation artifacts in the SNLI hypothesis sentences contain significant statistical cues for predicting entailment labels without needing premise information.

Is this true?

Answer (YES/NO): YES